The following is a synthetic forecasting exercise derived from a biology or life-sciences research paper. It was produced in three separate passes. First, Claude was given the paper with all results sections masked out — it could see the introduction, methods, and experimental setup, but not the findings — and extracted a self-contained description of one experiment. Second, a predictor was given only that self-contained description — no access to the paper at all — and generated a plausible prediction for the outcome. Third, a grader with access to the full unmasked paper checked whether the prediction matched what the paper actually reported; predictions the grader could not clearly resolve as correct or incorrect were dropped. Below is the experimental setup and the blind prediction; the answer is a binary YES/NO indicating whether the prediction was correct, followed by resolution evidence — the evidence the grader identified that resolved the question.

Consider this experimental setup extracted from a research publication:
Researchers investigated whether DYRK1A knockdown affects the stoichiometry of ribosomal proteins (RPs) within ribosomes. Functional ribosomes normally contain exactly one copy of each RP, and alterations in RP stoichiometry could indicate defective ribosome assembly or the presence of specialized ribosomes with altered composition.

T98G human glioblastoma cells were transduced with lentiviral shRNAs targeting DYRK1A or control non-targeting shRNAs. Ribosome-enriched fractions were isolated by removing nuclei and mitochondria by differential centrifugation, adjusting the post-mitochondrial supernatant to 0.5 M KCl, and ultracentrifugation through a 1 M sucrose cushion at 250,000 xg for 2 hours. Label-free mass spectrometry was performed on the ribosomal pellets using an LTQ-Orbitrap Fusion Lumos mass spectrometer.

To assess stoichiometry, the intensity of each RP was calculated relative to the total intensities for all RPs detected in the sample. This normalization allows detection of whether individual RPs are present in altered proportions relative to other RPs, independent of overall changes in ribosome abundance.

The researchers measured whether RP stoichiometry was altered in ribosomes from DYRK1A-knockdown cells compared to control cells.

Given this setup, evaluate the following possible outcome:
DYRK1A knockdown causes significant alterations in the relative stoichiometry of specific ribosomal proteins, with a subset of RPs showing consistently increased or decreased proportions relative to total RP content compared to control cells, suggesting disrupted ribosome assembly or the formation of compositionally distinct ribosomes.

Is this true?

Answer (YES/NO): YES